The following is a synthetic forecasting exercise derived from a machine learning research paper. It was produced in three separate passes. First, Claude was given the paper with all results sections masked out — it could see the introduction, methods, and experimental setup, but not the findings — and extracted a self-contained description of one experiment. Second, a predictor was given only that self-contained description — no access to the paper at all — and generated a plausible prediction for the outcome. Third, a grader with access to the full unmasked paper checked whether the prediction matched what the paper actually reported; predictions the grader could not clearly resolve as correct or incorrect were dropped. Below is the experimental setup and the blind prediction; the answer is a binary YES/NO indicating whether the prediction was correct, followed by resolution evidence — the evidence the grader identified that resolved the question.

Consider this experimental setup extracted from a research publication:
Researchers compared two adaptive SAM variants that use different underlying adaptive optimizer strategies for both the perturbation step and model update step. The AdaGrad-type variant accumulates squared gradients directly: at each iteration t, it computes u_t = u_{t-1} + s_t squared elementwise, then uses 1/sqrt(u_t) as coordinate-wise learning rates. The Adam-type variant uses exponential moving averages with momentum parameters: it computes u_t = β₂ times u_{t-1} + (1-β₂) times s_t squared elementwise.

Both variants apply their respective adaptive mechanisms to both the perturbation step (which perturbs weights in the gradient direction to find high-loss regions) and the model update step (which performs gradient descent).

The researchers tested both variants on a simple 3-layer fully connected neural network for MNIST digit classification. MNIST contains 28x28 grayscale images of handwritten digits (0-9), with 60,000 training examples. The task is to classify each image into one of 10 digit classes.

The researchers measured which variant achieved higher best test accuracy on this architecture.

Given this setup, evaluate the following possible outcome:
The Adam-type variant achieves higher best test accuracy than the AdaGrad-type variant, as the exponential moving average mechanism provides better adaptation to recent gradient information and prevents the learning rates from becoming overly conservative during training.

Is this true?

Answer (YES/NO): YES